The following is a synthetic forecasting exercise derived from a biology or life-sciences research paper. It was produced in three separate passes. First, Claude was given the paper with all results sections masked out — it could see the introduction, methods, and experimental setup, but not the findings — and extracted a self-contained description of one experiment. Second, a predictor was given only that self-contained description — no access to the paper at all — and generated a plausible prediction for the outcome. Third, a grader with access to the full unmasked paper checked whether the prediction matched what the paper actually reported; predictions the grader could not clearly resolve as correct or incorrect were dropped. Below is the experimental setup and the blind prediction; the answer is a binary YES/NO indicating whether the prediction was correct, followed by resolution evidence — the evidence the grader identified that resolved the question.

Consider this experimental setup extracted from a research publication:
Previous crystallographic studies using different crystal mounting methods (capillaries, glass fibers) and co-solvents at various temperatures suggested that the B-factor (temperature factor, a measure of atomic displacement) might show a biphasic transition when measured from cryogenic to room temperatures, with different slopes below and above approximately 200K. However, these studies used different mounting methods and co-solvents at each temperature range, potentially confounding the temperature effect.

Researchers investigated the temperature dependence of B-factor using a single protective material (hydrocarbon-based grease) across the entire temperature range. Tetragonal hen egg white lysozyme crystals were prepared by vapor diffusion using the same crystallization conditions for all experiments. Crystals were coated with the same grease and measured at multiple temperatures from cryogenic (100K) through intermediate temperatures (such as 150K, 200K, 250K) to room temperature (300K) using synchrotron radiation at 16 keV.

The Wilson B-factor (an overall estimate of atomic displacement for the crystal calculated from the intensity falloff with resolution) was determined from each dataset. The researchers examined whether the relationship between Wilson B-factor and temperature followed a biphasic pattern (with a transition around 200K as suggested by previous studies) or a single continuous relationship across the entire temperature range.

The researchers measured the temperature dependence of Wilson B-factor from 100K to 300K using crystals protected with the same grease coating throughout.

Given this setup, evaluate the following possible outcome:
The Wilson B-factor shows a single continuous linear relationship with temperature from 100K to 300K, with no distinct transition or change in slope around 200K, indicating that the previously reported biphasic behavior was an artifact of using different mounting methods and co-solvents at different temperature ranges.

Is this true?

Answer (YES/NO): NO